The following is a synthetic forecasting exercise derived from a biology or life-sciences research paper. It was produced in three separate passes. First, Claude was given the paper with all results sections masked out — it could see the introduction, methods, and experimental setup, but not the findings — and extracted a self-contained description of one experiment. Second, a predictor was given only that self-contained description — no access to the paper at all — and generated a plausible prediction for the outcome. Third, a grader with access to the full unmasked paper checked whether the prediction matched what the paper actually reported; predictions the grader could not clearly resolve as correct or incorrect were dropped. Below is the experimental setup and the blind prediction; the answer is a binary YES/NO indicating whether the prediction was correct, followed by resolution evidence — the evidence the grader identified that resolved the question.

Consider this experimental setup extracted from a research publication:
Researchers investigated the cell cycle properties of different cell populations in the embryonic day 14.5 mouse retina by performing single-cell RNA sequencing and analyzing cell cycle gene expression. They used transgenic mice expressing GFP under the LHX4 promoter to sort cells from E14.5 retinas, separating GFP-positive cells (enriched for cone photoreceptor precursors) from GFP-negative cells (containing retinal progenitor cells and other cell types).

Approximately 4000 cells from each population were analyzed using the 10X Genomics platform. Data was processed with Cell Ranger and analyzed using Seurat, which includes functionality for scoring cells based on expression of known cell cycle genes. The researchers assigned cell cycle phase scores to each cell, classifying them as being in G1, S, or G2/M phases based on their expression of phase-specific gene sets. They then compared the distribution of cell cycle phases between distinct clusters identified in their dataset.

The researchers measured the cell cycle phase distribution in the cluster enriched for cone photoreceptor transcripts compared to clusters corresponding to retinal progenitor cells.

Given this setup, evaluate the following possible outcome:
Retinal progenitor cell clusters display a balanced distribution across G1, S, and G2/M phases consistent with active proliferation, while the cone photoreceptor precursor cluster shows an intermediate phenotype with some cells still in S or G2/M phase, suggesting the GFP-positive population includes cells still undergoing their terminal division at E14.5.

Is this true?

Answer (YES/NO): NO